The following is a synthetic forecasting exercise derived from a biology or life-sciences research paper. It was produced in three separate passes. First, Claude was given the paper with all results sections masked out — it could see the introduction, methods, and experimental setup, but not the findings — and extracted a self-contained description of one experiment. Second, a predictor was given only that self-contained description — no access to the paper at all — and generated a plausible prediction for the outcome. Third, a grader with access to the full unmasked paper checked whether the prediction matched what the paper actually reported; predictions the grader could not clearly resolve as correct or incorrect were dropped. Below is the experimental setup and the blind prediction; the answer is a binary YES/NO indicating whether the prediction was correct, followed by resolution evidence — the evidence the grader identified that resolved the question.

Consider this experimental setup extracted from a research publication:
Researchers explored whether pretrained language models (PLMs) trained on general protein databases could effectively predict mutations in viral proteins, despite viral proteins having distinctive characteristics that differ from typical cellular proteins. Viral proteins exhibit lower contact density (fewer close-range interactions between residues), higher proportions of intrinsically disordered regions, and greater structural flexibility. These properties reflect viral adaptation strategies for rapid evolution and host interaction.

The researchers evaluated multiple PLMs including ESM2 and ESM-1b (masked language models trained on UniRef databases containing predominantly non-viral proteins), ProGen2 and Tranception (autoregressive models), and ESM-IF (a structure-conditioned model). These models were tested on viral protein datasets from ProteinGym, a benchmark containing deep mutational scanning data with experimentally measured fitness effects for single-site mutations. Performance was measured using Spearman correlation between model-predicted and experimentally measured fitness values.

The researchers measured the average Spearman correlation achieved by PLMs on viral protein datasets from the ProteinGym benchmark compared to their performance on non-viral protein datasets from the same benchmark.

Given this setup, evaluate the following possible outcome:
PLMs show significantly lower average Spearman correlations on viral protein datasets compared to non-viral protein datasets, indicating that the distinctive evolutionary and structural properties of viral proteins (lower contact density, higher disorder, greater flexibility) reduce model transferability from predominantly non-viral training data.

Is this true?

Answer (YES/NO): YES